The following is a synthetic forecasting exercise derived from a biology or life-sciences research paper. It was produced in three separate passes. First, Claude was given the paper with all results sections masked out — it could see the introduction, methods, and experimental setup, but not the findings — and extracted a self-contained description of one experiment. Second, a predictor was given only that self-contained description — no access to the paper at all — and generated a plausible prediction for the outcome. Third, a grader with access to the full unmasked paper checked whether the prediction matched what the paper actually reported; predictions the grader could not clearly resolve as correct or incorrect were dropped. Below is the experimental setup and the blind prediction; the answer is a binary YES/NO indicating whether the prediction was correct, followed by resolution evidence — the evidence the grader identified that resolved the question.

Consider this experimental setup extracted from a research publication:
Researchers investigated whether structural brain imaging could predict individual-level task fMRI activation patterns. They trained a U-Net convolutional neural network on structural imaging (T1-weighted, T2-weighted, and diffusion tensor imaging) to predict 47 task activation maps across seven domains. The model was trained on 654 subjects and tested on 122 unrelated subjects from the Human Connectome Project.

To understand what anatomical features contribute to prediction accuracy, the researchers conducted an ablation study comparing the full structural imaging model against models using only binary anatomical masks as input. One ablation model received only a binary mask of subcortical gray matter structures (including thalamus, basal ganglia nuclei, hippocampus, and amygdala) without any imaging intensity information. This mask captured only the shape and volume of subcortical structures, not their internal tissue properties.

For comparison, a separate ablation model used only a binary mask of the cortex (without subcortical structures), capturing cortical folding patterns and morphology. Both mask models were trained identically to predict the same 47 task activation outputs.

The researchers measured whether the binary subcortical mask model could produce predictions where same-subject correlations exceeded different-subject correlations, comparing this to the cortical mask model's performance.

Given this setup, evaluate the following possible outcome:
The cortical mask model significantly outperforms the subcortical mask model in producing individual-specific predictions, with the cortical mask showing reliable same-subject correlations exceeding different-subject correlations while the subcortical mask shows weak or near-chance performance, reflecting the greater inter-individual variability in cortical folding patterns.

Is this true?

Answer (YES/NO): NO